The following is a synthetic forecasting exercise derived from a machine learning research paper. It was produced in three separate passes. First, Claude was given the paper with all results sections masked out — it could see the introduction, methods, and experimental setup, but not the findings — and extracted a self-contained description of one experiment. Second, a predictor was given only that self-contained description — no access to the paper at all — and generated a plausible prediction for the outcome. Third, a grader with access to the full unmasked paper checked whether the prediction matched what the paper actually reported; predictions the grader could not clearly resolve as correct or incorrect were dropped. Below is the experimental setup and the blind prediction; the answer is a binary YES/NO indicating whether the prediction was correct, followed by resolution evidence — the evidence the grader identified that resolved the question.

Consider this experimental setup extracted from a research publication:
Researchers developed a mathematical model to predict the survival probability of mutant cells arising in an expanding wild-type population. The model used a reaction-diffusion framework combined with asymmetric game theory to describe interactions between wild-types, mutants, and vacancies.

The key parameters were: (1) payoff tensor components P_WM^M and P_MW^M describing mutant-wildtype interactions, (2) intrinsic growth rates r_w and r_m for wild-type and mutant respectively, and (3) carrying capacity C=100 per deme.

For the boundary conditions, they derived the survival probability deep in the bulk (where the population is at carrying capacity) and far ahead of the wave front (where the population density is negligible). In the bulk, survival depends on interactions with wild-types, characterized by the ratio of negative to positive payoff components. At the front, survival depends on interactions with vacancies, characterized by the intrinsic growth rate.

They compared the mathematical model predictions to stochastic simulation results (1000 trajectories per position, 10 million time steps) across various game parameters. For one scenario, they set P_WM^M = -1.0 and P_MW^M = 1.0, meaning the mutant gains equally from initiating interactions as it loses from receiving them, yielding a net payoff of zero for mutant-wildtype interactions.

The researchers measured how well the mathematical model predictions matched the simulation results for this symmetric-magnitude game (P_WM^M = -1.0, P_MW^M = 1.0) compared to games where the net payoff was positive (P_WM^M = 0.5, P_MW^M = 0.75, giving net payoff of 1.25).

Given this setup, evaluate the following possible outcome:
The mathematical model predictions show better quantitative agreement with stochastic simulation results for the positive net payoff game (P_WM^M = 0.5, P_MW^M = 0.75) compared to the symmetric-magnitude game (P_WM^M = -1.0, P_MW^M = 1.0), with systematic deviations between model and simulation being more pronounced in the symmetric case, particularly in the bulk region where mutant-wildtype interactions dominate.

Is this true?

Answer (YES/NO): NO